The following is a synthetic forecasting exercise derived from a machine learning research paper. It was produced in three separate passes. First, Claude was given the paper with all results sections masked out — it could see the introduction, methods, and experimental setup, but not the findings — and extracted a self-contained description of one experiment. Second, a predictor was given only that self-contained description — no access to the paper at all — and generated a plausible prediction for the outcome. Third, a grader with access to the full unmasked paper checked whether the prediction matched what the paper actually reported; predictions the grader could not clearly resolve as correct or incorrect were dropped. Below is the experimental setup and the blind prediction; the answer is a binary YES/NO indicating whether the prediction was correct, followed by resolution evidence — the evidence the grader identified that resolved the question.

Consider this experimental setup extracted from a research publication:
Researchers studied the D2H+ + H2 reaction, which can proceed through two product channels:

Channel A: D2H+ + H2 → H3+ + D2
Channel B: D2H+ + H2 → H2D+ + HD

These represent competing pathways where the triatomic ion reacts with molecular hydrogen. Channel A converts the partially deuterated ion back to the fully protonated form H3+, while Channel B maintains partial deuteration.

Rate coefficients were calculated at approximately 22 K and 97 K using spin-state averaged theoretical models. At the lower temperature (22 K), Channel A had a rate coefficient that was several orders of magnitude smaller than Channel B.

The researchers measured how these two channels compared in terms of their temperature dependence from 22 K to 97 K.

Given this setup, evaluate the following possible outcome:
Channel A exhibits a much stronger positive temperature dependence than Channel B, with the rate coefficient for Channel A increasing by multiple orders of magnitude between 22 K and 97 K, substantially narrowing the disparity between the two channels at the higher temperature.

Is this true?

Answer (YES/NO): YES